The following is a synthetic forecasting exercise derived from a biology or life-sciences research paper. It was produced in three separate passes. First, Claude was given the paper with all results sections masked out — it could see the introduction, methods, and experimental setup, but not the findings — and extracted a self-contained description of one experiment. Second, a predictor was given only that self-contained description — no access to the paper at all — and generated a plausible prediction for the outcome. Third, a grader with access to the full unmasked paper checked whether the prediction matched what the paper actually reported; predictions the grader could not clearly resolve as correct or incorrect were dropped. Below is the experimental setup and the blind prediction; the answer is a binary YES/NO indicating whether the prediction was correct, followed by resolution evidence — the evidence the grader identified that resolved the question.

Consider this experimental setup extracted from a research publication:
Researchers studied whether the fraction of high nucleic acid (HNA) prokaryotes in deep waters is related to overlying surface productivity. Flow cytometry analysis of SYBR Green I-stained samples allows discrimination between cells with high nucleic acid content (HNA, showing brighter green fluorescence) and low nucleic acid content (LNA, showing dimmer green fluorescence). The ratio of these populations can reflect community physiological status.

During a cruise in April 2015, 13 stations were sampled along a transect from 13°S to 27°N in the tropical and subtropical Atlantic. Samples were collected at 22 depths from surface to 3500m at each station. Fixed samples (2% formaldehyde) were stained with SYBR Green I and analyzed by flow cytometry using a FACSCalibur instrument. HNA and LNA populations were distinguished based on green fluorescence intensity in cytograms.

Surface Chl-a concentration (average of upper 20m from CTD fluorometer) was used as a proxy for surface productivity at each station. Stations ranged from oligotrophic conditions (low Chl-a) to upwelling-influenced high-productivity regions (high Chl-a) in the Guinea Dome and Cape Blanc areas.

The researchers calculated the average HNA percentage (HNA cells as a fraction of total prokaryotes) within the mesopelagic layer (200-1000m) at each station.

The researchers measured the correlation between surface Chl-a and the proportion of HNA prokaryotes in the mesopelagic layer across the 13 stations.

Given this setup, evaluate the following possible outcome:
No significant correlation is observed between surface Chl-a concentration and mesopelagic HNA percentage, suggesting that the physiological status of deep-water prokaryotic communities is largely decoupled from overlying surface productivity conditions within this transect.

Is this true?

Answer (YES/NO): YES